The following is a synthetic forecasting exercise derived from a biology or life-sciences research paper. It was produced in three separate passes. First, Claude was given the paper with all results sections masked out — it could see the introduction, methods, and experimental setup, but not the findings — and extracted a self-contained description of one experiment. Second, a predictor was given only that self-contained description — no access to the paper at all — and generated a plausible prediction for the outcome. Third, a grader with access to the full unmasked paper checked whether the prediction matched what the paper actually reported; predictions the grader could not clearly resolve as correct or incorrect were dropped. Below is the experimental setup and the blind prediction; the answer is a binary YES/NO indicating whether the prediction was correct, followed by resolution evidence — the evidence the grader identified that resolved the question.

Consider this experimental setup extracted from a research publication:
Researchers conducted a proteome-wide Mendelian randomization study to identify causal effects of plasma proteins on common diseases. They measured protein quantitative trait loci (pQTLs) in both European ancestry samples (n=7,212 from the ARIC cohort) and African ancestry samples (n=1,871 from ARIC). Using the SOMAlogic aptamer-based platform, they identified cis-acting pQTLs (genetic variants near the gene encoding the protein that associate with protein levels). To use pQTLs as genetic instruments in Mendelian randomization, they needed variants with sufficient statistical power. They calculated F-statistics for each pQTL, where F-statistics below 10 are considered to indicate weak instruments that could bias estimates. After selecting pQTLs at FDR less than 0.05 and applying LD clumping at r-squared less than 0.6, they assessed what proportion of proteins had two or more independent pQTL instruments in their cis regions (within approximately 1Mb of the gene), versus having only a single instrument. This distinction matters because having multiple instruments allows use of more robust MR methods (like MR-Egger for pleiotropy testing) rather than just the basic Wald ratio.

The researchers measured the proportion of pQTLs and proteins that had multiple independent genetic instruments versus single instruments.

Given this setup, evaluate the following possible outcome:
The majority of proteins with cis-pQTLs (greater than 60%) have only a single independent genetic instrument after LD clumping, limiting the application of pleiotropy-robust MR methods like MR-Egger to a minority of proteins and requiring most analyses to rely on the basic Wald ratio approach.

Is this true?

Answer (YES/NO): NO